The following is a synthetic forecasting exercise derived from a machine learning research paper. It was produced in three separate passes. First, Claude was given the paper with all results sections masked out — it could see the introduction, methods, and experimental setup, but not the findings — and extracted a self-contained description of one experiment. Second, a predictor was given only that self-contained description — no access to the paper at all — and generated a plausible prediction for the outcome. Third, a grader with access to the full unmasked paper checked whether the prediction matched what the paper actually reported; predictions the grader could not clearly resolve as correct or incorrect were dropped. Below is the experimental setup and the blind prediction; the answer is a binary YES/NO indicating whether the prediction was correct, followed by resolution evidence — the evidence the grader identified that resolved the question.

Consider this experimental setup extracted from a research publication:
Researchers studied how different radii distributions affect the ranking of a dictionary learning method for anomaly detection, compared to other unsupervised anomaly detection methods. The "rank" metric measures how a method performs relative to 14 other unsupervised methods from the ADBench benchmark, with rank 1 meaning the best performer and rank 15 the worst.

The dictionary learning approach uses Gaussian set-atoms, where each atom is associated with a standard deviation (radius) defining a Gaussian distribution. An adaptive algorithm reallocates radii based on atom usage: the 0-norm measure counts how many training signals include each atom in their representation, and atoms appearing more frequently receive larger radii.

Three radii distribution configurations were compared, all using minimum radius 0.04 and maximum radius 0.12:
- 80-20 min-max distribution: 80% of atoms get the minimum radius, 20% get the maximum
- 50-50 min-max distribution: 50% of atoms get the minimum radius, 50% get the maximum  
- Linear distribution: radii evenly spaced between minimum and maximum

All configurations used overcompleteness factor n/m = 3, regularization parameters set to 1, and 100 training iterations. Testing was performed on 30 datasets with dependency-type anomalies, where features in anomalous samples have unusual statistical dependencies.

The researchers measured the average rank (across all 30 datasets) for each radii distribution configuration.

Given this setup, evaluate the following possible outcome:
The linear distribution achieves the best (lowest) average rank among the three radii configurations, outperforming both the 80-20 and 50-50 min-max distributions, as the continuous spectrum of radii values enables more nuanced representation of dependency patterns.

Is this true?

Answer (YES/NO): NO